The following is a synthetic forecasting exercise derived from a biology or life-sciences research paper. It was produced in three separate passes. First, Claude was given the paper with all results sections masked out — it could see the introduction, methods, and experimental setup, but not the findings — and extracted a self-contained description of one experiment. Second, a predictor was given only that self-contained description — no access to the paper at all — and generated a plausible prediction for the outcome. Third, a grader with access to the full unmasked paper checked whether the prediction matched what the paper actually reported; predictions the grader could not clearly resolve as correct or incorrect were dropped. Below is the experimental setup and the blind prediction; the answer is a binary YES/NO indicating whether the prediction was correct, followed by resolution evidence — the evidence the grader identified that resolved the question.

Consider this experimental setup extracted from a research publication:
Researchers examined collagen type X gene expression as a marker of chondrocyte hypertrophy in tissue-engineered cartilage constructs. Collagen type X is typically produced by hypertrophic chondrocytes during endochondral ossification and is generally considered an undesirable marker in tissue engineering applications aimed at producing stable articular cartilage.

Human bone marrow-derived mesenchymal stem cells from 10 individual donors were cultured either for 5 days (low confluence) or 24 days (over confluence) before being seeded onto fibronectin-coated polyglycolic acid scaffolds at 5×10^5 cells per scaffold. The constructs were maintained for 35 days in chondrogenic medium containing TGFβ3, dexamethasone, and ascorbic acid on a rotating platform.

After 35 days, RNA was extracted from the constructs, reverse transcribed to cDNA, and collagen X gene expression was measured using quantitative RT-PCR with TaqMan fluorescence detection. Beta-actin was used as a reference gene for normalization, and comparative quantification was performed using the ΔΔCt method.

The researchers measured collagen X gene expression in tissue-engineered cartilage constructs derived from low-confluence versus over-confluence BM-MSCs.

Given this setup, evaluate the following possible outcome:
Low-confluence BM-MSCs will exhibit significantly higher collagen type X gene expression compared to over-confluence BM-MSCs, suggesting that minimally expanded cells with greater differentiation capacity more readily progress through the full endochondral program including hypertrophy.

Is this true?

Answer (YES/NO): YES